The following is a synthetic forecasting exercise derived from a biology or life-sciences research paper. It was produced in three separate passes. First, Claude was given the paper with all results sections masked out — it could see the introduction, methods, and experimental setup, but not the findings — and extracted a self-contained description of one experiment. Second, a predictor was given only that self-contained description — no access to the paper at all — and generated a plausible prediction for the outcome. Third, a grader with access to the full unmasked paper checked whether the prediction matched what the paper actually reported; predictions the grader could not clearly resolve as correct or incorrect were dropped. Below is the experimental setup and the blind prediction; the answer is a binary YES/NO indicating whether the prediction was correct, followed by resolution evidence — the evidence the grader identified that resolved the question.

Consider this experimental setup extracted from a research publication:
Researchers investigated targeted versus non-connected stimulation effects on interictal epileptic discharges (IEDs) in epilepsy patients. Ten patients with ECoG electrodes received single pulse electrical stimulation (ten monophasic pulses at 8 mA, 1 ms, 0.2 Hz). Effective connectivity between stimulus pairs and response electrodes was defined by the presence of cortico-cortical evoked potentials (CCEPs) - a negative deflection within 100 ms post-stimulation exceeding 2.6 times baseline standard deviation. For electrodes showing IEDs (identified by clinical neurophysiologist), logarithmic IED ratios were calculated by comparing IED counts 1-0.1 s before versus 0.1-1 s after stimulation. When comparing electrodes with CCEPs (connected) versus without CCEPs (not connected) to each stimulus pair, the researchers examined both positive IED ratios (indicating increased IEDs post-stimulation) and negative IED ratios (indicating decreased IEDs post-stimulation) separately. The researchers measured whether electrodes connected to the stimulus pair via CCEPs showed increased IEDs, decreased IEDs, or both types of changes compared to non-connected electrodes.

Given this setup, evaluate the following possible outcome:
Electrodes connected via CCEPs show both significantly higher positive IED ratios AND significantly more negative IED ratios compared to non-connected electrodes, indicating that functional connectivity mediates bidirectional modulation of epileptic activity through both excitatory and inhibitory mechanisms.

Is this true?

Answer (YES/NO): YES